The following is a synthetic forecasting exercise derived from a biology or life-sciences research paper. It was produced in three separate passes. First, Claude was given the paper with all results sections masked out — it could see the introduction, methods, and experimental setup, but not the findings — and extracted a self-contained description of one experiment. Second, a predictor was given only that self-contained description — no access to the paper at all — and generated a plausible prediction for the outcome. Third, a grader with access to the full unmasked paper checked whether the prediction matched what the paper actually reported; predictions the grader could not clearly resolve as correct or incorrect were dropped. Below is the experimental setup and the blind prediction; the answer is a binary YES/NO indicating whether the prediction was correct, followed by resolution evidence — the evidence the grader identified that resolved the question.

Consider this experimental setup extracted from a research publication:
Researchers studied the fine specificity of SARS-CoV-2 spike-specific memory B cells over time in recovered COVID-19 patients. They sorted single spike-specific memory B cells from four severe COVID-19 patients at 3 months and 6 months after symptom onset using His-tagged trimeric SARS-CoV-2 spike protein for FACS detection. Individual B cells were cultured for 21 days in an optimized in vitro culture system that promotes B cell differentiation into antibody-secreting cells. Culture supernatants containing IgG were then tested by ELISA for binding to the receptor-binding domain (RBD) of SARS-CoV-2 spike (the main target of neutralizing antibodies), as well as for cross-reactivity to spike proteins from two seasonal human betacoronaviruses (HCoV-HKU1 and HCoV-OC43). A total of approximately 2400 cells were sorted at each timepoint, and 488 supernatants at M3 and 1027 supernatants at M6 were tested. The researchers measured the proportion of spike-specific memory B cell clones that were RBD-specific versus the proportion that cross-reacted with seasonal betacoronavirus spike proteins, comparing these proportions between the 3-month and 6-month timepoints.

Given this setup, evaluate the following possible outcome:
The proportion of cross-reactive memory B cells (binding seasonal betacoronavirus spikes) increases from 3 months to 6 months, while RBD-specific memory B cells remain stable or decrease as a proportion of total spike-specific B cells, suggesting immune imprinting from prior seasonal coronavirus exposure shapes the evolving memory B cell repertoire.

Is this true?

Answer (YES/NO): NO